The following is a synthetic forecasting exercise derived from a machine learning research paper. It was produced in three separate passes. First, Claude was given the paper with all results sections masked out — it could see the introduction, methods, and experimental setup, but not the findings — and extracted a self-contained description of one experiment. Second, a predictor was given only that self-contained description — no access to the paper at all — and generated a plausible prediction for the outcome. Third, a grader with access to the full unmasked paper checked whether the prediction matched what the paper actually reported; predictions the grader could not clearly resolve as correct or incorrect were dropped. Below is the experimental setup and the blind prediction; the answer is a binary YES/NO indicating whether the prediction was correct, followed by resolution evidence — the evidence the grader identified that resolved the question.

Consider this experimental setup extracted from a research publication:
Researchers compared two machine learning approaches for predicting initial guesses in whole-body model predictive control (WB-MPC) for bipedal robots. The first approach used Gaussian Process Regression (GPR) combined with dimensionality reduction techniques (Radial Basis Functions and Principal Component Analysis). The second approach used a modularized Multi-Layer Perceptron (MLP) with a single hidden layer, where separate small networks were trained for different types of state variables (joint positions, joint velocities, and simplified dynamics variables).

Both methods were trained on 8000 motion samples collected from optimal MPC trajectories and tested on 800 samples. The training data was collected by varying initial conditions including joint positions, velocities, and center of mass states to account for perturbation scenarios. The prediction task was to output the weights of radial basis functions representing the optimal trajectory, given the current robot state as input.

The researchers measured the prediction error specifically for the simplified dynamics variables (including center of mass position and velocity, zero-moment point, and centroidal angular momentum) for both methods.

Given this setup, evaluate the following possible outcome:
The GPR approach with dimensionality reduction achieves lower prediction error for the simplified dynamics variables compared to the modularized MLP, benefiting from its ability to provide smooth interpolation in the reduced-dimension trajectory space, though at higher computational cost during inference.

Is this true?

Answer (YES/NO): NO